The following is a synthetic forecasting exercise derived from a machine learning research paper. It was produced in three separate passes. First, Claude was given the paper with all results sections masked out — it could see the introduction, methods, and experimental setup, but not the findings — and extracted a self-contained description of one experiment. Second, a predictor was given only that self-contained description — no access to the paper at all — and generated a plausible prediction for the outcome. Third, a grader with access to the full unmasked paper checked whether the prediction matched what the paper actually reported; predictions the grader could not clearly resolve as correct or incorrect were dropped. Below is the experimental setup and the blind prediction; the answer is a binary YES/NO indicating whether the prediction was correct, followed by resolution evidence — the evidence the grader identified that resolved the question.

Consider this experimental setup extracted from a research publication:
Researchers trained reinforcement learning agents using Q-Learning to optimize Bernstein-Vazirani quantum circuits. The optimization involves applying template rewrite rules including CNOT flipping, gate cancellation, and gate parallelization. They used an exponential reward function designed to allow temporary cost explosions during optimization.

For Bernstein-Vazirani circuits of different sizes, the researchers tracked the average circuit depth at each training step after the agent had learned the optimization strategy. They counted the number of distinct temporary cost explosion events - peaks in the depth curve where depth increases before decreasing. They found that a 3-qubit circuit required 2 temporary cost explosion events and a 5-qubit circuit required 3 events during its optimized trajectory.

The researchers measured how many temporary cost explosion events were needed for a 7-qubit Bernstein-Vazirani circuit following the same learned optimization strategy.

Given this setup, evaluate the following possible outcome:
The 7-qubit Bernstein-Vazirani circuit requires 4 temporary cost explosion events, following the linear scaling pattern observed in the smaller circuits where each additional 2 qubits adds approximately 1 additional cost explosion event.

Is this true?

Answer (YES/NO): NO